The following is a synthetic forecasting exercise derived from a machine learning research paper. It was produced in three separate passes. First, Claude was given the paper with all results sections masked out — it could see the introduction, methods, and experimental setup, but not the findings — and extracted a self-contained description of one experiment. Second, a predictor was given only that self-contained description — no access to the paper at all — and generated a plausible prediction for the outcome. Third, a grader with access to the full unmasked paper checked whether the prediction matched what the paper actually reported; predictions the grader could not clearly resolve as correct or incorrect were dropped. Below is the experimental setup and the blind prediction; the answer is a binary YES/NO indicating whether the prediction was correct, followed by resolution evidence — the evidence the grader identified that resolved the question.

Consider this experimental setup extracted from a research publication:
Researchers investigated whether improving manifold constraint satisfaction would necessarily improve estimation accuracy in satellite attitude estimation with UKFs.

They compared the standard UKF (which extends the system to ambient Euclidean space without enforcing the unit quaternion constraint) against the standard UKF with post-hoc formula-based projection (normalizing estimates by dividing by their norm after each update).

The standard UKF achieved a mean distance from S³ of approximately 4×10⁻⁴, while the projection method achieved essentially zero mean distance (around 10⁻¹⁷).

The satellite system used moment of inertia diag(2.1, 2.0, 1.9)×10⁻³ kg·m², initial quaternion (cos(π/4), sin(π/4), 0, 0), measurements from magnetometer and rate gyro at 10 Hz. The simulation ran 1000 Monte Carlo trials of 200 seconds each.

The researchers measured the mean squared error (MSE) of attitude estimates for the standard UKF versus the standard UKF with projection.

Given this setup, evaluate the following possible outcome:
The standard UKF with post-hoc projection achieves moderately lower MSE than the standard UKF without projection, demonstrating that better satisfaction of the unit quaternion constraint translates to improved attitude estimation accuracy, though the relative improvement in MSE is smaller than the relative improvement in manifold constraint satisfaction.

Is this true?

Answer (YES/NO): YES